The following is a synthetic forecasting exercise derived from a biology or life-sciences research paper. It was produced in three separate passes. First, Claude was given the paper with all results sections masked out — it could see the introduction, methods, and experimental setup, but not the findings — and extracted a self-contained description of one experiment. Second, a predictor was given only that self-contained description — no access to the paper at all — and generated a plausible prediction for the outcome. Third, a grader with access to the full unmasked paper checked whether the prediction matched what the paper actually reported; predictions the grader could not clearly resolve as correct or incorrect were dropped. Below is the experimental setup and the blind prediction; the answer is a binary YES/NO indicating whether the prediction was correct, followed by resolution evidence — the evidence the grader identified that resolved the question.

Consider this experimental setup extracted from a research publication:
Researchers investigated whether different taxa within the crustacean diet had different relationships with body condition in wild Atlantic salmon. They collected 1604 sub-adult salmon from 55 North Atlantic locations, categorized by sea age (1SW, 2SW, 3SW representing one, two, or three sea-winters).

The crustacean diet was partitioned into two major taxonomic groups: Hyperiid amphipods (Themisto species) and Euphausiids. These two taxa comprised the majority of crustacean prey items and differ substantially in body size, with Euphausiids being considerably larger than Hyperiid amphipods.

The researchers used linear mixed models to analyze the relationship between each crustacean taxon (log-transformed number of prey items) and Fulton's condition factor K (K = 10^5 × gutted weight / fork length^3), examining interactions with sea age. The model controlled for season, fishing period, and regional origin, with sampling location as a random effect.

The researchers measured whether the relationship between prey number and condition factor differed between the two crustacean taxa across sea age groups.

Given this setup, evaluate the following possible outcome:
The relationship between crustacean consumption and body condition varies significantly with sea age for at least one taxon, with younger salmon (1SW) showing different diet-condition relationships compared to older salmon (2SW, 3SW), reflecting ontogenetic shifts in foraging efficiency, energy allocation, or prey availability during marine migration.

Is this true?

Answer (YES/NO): YES